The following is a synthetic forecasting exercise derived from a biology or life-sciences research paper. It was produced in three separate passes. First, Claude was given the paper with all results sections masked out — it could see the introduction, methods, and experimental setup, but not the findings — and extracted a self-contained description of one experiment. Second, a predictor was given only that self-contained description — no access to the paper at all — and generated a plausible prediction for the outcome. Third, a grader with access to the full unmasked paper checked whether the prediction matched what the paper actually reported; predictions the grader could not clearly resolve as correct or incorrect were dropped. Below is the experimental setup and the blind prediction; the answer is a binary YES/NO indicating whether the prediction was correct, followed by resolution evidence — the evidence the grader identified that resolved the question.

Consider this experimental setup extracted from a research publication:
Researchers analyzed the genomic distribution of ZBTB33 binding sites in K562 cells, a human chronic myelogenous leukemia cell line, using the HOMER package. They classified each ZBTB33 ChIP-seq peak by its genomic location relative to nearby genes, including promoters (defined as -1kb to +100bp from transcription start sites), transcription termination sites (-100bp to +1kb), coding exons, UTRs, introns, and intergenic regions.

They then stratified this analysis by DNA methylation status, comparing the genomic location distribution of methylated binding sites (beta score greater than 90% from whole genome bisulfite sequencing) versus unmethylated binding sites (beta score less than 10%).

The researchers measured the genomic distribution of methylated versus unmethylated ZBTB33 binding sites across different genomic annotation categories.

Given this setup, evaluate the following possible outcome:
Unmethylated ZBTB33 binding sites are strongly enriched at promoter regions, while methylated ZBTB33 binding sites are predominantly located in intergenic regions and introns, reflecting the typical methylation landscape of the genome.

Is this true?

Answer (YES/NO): YES